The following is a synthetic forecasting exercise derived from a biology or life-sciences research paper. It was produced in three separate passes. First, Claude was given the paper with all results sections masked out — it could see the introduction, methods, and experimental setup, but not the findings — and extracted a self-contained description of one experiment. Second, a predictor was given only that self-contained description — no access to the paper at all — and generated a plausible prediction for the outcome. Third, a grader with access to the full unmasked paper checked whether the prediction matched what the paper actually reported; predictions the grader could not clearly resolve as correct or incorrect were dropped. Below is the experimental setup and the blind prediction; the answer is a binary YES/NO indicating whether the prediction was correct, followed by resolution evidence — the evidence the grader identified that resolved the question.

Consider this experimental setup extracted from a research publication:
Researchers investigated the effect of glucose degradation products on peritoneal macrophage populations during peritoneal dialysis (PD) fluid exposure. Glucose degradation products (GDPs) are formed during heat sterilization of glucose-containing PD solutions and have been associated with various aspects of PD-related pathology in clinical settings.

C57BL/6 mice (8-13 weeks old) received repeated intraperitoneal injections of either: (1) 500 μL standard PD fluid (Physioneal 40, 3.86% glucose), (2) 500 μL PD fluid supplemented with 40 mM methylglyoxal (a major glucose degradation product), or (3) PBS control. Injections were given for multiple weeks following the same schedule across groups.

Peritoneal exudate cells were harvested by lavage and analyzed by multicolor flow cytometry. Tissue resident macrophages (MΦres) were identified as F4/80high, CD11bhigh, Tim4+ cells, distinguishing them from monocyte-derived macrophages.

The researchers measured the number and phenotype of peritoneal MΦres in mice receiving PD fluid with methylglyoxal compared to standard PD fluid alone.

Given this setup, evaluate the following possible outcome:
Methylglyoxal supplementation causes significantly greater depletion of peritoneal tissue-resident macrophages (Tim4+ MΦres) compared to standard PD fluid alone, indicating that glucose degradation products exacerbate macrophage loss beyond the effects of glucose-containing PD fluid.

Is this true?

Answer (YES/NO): YES